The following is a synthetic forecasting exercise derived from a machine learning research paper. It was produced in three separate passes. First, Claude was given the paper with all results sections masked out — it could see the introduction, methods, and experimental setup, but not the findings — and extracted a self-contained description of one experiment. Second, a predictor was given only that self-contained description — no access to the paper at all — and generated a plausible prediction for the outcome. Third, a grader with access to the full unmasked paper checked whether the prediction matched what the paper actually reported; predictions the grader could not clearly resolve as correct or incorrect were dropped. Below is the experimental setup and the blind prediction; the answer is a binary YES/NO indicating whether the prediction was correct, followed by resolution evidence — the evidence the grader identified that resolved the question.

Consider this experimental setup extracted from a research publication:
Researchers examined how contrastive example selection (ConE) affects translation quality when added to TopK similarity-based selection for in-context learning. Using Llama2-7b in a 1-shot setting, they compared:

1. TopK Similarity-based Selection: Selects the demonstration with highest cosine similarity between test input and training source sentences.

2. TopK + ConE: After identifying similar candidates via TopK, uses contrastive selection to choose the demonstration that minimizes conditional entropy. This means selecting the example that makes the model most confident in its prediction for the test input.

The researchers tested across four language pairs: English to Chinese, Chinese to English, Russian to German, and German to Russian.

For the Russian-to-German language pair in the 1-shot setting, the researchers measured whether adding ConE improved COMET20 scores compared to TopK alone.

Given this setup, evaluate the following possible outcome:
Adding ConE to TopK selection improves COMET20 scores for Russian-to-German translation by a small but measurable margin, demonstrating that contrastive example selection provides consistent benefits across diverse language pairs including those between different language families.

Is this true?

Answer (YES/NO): NO